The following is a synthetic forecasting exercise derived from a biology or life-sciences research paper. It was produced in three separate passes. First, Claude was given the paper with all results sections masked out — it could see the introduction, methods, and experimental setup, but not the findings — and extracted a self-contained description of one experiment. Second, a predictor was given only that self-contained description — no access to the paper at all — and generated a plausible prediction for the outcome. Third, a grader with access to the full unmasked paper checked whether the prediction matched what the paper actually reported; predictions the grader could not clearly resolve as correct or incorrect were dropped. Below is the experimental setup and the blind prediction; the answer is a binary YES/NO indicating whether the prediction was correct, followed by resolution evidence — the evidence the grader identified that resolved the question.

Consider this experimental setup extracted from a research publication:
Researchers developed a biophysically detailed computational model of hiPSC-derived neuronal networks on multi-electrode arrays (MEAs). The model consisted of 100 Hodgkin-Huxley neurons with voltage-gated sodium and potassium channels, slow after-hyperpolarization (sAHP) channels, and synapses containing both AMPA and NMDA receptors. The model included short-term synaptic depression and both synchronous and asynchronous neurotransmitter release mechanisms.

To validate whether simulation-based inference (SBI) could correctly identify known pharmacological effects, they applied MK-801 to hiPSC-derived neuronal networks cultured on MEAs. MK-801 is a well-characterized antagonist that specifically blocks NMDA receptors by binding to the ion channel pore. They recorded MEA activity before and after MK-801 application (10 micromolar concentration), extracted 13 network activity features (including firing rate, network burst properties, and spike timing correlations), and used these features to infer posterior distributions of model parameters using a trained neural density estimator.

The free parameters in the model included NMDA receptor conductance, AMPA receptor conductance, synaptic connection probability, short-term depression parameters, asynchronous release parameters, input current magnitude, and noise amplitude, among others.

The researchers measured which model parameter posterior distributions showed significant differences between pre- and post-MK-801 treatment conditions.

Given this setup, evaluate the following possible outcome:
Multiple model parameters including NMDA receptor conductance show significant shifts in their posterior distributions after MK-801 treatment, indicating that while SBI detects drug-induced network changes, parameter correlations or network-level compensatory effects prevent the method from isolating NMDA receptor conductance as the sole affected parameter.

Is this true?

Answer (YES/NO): NO